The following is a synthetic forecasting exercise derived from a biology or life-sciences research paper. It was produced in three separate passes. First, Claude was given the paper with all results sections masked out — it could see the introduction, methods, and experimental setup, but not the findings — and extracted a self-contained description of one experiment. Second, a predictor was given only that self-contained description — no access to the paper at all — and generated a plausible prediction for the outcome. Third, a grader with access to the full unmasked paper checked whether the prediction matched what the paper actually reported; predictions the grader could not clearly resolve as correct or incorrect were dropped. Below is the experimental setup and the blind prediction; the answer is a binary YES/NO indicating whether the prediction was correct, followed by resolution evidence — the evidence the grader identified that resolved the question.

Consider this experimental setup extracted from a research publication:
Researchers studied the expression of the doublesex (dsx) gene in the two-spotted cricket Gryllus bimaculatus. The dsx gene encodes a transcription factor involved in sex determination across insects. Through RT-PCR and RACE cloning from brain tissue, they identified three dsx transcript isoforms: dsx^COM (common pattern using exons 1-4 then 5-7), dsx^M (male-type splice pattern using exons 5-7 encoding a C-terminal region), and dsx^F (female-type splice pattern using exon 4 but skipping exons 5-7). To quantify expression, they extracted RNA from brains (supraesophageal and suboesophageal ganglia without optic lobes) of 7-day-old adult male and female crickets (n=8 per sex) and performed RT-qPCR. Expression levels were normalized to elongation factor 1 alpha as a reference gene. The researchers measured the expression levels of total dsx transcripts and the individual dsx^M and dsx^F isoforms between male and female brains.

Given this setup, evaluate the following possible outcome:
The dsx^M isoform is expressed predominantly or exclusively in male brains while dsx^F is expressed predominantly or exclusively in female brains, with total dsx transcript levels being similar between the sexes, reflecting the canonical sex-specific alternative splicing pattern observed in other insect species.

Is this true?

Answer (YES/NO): NO